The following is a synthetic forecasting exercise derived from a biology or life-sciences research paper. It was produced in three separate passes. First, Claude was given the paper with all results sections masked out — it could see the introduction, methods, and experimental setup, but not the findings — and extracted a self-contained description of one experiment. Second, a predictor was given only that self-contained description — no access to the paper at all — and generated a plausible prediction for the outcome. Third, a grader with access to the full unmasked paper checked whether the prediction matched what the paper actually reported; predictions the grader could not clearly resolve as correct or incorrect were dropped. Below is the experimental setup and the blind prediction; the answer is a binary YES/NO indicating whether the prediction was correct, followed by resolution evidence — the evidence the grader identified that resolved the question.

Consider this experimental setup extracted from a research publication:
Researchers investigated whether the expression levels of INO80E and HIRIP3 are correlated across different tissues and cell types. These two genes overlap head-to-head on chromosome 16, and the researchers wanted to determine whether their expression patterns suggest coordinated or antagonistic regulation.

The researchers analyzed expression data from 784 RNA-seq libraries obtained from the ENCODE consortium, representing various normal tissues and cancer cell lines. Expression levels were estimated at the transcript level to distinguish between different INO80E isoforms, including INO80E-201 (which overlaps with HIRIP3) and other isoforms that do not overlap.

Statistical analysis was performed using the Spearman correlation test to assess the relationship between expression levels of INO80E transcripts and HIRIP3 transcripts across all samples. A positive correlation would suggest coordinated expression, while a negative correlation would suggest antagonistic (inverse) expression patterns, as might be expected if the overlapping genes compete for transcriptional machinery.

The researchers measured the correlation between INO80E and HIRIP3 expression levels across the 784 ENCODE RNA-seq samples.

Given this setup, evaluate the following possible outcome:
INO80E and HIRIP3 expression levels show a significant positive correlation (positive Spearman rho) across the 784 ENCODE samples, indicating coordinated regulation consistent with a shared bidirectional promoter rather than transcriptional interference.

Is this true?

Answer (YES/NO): YES